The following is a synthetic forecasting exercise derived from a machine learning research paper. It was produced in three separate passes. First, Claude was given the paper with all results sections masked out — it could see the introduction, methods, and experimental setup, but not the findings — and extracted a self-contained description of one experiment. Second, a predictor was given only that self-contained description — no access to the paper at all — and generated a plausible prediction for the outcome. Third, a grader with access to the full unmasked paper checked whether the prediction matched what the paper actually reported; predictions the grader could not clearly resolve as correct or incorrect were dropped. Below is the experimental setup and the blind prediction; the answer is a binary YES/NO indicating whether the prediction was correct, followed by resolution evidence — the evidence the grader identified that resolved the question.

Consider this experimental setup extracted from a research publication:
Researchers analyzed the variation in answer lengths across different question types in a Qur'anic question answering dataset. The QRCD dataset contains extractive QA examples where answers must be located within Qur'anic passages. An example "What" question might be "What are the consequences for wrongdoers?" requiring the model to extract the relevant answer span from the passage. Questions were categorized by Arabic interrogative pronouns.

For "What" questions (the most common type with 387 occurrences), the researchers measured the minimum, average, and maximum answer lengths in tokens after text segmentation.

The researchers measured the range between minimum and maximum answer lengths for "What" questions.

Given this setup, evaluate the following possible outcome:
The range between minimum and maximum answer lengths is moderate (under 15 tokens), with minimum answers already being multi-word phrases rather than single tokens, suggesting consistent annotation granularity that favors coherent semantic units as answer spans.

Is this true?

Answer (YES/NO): NO